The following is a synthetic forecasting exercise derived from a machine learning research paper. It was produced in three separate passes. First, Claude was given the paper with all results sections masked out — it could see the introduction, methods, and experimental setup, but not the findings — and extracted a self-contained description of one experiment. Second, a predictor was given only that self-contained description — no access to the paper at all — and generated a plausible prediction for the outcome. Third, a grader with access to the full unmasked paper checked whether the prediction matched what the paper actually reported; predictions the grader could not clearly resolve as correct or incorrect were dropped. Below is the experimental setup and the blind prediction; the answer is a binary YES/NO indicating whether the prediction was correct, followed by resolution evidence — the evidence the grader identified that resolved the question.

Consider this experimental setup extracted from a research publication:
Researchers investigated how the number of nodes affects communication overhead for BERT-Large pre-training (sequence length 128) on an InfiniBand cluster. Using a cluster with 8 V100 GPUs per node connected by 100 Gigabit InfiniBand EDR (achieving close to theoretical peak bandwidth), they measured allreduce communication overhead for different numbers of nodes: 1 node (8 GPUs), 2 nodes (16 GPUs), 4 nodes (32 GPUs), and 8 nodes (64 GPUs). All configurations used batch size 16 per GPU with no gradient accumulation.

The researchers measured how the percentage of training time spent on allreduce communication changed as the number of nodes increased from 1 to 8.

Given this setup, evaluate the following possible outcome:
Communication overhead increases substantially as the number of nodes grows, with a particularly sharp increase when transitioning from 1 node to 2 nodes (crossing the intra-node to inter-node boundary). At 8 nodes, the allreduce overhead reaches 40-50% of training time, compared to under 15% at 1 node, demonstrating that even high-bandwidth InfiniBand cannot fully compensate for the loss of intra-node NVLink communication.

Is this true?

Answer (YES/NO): NO